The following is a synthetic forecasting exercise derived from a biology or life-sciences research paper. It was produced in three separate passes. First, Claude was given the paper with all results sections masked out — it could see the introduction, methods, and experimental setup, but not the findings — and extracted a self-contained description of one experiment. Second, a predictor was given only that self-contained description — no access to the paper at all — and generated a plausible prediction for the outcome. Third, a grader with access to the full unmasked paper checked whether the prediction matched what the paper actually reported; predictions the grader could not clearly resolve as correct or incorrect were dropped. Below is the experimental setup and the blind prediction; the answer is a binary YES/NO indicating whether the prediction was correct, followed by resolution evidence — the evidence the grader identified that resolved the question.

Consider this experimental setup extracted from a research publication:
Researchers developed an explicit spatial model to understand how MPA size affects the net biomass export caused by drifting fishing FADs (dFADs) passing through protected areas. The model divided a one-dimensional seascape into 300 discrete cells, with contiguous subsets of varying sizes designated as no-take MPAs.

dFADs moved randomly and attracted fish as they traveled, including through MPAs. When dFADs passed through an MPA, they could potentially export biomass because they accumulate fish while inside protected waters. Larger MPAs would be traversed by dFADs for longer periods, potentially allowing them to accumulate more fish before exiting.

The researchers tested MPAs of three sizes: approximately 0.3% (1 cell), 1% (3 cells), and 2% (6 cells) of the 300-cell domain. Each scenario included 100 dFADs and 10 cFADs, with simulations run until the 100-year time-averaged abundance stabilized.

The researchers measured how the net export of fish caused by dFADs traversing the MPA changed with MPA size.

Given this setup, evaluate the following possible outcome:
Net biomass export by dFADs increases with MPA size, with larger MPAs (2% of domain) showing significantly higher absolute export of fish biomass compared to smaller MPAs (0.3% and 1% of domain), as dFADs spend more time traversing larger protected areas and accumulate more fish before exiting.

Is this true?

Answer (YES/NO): YES